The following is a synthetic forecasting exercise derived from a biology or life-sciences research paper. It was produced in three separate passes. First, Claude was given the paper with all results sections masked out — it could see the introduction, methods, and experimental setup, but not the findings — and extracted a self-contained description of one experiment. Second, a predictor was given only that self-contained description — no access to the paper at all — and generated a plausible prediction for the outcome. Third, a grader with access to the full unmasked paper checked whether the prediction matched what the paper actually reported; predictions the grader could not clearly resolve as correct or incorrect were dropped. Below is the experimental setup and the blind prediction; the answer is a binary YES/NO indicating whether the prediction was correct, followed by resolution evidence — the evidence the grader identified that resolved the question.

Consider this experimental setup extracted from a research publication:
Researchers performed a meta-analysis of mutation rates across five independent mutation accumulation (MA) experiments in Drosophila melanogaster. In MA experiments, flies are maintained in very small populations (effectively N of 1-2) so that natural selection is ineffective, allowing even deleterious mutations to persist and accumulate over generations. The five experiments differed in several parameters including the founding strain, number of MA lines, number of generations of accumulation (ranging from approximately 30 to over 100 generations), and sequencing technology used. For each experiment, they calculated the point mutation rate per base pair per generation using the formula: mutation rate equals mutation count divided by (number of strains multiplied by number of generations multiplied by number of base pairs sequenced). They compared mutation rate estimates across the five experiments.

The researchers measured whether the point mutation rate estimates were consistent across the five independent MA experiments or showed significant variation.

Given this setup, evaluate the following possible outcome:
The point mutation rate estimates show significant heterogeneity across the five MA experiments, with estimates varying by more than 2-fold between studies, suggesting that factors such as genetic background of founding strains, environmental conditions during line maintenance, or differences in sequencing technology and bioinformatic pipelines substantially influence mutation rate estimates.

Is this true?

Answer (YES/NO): NO